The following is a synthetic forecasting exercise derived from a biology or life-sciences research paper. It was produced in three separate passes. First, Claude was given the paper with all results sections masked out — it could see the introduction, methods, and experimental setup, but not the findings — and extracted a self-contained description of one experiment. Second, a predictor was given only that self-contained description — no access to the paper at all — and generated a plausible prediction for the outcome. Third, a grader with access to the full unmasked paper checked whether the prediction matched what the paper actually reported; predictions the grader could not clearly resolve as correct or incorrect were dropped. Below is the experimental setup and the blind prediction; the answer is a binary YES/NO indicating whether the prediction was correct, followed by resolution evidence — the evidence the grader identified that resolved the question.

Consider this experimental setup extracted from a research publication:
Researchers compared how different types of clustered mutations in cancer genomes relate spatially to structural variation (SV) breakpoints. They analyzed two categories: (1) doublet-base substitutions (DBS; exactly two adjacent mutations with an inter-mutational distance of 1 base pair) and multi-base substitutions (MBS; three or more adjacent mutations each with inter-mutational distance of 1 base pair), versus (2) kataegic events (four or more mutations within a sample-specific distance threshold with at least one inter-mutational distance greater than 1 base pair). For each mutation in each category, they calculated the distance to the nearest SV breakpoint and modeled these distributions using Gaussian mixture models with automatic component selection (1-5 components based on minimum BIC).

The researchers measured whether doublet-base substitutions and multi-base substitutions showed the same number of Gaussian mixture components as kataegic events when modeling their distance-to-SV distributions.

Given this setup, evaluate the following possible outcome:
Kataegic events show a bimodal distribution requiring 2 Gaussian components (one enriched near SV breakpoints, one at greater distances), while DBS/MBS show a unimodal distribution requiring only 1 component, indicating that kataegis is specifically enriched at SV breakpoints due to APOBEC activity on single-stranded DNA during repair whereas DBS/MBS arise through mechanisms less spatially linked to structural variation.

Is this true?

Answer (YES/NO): NO